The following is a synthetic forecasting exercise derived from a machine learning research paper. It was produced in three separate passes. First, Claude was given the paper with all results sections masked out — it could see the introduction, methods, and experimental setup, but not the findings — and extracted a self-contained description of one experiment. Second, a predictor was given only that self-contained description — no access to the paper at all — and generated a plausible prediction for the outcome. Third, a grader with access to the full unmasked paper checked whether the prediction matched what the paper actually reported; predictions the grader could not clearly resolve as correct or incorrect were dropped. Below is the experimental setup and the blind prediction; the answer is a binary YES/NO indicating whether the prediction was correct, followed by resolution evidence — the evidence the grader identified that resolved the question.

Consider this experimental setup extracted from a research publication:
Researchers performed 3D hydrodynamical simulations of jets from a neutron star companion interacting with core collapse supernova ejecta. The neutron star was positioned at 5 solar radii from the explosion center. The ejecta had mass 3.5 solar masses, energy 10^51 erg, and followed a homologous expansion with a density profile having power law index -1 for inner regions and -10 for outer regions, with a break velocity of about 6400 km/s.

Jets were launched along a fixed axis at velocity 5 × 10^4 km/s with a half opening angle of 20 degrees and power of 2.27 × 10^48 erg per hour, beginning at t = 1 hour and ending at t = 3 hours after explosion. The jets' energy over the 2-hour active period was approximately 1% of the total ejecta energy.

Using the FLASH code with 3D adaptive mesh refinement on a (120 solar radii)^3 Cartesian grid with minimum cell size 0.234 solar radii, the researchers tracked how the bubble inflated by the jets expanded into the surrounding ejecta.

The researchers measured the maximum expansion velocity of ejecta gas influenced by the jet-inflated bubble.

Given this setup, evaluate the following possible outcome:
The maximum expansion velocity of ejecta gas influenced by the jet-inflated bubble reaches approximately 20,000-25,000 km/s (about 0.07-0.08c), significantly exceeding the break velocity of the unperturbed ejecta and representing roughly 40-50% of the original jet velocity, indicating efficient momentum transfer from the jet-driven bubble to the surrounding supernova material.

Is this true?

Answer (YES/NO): NO